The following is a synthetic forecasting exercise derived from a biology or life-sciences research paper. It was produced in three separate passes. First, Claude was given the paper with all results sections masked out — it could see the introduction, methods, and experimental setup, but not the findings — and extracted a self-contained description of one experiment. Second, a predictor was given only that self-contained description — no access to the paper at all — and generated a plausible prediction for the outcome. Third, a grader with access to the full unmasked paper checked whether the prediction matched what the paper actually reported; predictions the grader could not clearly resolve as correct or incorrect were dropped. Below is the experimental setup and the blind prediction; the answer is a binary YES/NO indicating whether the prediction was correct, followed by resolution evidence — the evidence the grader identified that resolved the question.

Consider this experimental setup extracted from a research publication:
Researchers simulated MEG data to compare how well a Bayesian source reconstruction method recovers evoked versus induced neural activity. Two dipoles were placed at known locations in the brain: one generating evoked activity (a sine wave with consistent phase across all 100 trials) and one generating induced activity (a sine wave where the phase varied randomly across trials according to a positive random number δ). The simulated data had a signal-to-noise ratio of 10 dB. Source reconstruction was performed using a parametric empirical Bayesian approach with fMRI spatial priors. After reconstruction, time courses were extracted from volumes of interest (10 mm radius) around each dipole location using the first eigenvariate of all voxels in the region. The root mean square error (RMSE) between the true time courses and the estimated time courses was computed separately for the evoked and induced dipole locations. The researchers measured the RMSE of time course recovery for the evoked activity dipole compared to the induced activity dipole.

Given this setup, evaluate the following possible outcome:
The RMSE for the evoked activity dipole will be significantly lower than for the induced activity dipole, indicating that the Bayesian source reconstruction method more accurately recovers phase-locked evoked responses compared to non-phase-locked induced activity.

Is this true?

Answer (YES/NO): YES